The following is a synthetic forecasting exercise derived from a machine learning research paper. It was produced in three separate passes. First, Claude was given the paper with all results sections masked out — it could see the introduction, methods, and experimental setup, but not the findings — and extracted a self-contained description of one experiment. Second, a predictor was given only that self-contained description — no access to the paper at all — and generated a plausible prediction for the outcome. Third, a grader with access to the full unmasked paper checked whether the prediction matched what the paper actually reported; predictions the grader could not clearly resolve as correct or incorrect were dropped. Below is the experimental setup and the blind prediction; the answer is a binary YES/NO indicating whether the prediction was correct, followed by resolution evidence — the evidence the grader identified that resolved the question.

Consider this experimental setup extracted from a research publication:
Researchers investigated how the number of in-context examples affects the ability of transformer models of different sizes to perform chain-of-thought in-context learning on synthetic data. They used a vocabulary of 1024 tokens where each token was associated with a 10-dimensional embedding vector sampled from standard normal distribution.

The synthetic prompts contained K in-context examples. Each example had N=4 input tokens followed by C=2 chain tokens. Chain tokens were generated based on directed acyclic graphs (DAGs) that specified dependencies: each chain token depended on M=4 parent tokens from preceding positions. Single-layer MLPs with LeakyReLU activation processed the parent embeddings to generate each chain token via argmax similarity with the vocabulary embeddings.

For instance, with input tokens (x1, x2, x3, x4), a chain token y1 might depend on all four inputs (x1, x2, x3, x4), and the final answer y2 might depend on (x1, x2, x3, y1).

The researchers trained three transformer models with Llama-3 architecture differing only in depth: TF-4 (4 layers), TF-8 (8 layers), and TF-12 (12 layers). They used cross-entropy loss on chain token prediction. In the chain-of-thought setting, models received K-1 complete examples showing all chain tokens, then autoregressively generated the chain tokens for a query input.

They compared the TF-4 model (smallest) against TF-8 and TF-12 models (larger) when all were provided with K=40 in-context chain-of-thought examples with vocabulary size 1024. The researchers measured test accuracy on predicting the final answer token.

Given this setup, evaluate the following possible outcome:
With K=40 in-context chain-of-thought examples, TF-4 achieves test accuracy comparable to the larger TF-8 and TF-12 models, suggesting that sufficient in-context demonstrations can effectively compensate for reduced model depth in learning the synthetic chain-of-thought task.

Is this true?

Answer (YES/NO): YES